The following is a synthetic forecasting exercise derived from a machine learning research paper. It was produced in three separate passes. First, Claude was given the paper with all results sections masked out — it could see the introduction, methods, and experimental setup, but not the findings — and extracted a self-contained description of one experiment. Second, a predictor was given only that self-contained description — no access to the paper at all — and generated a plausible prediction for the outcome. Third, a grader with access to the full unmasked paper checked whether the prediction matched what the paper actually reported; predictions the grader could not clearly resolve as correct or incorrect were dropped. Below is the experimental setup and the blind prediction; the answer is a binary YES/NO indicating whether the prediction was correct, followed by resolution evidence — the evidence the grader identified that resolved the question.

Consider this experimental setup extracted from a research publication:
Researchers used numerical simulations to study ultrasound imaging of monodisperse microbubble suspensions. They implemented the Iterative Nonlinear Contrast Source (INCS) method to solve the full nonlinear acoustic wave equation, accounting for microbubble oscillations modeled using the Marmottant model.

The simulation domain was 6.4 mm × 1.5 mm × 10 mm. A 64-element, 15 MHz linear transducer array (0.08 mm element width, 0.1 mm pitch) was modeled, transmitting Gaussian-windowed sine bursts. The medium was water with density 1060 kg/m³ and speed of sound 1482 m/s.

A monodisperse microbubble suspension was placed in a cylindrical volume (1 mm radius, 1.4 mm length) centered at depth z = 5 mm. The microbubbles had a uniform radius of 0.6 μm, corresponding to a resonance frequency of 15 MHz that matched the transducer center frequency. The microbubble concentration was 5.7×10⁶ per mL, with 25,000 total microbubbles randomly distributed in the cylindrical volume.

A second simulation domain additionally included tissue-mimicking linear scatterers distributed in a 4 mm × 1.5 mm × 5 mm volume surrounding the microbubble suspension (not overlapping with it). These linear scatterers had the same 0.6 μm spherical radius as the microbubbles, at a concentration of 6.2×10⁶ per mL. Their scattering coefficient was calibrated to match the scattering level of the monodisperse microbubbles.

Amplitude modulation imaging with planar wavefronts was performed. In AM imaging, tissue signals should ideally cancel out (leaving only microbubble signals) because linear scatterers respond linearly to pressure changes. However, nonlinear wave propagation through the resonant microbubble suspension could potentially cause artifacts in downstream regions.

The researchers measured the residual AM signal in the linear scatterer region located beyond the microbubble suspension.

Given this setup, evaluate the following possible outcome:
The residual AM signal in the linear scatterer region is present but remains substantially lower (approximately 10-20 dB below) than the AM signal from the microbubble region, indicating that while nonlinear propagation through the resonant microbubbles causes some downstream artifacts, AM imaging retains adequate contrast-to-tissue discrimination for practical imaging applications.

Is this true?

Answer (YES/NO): NO